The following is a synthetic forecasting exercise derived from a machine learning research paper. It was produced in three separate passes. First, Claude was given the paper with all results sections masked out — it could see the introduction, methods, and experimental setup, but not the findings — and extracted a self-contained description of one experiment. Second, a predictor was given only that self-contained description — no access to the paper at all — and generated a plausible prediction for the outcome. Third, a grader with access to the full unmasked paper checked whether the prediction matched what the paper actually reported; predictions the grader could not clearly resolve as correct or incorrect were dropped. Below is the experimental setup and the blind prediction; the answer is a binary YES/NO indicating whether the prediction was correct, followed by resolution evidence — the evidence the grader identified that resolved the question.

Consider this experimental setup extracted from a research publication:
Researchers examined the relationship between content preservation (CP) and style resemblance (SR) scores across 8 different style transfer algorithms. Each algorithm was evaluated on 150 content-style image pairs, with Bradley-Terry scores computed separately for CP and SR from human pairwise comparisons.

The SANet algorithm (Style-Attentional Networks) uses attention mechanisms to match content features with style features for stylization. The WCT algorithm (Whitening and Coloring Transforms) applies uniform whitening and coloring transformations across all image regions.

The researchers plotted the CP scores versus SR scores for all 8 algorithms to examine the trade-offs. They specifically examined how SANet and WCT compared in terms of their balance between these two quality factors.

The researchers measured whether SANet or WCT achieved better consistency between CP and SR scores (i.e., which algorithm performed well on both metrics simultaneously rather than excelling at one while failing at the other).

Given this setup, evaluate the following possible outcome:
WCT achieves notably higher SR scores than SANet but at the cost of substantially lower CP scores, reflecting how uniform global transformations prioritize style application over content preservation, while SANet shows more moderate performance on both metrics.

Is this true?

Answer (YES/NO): NO